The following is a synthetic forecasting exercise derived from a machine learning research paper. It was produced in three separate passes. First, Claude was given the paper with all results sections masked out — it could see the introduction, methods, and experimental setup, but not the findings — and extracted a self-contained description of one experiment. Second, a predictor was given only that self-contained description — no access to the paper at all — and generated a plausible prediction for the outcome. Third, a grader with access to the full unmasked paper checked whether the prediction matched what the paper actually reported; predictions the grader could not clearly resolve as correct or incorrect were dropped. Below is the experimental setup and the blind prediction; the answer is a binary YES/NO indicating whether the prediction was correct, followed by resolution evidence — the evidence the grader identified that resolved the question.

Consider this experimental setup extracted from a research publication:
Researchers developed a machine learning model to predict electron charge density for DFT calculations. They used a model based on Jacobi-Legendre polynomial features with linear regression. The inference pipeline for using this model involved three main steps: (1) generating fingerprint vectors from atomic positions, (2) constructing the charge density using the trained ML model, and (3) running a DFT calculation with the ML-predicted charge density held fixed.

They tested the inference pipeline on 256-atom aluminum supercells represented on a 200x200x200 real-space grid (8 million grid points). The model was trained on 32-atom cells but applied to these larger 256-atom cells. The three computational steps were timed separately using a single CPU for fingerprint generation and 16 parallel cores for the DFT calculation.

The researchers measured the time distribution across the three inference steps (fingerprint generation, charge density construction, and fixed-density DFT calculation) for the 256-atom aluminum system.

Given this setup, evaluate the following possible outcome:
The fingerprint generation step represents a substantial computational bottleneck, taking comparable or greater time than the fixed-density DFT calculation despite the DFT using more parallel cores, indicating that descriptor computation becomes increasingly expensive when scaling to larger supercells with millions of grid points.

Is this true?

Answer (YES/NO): YES